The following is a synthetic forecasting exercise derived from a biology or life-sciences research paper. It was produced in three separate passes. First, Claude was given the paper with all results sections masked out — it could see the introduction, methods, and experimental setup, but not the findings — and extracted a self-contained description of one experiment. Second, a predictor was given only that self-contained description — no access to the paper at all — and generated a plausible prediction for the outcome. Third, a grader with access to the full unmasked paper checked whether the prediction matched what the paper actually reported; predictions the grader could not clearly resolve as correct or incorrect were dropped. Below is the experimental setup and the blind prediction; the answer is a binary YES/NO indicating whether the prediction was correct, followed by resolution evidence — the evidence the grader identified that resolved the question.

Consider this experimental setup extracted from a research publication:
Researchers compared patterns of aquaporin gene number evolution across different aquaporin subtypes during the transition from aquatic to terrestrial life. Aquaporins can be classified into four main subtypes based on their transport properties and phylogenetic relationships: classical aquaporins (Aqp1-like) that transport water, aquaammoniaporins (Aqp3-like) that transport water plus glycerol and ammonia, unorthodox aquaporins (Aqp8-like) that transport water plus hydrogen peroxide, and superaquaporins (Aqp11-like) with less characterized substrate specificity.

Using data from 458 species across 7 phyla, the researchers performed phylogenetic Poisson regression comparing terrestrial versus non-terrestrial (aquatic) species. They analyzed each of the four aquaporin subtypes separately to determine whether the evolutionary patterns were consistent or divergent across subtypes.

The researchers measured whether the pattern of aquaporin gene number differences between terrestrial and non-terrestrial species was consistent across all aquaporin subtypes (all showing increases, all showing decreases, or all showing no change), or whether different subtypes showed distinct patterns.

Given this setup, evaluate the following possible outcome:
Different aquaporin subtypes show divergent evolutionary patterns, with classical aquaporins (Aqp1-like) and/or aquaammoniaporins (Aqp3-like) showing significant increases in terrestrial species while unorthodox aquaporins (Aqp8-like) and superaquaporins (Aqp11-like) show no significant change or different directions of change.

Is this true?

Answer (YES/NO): NO